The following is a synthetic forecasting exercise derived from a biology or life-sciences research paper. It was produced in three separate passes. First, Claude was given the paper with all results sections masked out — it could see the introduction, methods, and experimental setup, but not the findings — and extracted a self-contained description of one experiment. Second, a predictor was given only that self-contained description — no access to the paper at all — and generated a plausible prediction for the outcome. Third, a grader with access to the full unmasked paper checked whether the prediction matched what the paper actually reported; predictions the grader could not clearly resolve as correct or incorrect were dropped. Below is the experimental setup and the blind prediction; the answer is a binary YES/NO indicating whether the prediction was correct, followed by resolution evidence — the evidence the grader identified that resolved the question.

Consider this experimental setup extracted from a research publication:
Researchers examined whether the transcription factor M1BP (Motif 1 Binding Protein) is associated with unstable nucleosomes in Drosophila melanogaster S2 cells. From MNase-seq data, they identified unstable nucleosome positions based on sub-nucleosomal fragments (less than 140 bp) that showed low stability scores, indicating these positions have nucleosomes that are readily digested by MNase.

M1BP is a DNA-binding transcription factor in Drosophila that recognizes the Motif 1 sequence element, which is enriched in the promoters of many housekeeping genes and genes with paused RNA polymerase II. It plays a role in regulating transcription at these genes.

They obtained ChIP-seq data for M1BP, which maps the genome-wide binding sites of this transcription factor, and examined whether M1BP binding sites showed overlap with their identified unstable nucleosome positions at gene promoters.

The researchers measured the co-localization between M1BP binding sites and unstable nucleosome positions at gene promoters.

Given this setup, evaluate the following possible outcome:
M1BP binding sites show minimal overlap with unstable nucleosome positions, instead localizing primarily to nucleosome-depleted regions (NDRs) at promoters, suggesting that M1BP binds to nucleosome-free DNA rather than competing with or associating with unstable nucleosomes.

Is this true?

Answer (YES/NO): NO